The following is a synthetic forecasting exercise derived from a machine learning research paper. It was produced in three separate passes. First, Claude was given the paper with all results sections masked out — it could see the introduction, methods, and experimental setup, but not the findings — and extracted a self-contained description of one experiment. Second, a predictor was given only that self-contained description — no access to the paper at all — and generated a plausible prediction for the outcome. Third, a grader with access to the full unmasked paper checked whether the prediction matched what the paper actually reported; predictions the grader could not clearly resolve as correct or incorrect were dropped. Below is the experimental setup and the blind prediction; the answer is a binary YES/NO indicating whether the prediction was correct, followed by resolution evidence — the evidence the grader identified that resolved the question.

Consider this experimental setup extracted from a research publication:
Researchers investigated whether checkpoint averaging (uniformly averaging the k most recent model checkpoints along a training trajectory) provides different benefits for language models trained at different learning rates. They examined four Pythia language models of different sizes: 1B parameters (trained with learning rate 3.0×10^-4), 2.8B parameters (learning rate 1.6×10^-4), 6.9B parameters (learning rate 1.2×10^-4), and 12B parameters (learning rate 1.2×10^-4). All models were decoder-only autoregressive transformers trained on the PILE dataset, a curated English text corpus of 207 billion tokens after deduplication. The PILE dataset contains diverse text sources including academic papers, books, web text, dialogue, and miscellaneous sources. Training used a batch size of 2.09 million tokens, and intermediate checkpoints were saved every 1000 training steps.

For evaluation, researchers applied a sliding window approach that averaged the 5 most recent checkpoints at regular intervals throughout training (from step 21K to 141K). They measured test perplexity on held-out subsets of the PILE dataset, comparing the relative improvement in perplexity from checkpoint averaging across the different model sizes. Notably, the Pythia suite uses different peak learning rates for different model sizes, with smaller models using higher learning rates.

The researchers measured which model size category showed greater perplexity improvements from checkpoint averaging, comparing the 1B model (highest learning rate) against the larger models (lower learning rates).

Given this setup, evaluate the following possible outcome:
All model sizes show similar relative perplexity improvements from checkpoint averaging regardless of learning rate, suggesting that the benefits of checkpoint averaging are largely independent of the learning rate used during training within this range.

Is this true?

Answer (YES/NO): NO